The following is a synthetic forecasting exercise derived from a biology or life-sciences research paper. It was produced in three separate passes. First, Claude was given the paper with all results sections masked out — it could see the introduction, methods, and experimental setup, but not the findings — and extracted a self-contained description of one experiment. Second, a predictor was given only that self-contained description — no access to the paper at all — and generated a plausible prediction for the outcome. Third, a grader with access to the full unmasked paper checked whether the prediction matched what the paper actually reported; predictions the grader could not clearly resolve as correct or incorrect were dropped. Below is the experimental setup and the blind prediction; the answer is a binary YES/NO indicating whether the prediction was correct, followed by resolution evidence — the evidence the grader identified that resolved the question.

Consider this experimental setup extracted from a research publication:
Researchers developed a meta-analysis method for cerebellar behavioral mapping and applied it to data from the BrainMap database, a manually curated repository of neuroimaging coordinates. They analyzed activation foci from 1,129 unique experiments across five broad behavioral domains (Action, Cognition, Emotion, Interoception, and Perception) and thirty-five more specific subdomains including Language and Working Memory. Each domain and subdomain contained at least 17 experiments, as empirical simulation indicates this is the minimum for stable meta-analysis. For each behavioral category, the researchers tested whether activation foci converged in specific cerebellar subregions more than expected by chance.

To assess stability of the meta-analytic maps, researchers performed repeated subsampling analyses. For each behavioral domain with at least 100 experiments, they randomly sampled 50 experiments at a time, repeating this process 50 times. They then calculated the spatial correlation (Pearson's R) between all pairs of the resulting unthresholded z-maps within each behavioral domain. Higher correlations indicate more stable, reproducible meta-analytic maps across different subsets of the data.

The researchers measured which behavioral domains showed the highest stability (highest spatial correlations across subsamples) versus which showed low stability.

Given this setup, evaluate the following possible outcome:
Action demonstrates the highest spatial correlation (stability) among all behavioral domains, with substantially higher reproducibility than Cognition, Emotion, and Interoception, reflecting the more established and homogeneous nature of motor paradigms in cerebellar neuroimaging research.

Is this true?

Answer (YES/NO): NO